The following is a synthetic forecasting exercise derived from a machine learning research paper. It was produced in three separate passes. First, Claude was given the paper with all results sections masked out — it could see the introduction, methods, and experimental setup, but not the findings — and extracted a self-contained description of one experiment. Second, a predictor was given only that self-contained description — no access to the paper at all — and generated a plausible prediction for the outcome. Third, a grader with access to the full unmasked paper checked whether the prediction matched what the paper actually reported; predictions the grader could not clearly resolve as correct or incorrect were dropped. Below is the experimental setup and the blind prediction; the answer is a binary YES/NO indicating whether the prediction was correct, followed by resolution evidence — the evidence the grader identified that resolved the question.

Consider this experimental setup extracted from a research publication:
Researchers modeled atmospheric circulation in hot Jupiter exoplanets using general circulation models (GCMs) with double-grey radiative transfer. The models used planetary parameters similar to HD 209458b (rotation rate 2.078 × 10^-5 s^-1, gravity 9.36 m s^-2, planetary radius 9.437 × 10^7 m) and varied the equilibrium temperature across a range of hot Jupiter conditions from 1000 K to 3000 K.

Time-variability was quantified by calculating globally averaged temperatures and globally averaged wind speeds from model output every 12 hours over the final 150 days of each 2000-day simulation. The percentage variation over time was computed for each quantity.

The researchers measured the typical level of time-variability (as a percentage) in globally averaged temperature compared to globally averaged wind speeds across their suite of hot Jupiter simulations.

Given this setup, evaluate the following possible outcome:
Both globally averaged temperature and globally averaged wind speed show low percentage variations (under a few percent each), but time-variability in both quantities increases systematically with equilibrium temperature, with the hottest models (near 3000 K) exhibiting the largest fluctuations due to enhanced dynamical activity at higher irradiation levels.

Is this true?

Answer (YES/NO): NO